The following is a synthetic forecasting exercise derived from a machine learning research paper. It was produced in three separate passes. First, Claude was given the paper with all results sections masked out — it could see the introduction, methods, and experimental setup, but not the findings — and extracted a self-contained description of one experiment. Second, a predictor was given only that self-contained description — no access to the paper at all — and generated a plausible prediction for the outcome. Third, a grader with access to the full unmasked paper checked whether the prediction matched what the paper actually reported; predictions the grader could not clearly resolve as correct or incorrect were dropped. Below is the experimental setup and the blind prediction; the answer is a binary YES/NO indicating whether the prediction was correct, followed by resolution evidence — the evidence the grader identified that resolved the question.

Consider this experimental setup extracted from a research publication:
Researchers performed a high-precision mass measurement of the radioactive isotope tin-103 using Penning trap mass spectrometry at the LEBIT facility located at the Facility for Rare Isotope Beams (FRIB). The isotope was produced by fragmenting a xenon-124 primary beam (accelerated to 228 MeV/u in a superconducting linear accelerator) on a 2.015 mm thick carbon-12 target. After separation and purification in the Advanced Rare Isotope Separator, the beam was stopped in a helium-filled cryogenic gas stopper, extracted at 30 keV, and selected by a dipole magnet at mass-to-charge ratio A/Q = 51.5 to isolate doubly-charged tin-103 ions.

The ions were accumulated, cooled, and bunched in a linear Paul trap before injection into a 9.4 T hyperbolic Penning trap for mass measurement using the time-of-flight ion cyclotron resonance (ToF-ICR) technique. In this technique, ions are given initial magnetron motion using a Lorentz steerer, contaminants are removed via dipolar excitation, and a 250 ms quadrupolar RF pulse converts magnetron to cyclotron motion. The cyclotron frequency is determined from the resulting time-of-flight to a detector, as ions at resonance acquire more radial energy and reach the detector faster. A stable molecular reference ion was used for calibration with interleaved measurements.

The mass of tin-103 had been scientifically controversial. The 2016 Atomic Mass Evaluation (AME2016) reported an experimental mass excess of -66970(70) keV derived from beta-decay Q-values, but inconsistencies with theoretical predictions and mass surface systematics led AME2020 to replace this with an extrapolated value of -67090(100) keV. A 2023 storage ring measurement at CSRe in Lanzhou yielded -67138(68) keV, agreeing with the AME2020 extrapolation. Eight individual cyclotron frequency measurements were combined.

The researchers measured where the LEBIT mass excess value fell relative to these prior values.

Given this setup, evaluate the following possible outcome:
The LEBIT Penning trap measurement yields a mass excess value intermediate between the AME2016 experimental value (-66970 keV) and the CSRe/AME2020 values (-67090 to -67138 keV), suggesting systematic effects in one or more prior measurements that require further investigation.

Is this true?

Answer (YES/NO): NO